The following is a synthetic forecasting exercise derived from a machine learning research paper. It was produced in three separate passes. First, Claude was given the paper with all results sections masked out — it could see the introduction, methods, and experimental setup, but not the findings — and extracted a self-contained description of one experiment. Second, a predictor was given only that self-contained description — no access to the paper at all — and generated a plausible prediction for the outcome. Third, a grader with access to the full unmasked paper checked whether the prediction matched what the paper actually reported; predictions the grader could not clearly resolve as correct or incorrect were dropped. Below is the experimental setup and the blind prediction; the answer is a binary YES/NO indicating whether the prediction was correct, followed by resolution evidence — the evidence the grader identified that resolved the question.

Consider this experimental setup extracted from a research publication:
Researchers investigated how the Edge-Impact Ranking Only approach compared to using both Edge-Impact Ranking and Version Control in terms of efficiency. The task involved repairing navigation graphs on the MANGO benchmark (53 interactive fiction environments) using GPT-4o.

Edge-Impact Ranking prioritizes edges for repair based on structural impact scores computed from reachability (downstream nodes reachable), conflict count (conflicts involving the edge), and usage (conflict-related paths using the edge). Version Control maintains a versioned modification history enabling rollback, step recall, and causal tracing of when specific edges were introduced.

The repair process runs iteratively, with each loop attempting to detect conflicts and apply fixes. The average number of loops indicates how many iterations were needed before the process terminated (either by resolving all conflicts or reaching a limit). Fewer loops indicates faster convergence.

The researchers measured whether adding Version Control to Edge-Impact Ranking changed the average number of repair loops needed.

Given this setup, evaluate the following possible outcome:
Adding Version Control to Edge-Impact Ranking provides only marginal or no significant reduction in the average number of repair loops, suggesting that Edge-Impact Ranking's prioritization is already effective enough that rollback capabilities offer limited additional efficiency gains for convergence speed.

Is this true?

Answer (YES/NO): NO